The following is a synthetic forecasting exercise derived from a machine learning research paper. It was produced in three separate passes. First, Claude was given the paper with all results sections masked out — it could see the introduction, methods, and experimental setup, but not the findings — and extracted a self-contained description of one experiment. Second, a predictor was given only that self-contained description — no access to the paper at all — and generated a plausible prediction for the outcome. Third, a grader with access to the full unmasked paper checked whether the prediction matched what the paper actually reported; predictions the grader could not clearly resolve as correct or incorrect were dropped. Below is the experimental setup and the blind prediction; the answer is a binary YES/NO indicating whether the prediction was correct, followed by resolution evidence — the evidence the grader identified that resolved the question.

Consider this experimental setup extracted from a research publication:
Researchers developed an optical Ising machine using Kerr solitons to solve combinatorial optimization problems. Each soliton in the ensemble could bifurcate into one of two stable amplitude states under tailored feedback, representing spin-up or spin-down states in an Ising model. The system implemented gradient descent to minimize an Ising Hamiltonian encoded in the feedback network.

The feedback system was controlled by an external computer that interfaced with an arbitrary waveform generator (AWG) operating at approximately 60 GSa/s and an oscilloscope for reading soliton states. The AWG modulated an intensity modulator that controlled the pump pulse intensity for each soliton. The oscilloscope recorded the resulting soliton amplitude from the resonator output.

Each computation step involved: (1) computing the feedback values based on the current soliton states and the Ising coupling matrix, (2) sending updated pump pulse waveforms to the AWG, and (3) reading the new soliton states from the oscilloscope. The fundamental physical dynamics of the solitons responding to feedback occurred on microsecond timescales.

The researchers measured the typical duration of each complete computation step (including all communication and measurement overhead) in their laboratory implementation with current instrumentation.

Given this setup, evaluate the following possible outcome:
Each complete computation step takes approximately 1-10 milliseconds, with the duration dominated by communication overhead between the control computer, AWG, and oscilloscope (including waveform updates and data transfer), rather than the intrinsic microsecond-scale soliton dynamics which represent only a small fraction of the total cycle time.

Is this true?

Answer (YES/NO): NO